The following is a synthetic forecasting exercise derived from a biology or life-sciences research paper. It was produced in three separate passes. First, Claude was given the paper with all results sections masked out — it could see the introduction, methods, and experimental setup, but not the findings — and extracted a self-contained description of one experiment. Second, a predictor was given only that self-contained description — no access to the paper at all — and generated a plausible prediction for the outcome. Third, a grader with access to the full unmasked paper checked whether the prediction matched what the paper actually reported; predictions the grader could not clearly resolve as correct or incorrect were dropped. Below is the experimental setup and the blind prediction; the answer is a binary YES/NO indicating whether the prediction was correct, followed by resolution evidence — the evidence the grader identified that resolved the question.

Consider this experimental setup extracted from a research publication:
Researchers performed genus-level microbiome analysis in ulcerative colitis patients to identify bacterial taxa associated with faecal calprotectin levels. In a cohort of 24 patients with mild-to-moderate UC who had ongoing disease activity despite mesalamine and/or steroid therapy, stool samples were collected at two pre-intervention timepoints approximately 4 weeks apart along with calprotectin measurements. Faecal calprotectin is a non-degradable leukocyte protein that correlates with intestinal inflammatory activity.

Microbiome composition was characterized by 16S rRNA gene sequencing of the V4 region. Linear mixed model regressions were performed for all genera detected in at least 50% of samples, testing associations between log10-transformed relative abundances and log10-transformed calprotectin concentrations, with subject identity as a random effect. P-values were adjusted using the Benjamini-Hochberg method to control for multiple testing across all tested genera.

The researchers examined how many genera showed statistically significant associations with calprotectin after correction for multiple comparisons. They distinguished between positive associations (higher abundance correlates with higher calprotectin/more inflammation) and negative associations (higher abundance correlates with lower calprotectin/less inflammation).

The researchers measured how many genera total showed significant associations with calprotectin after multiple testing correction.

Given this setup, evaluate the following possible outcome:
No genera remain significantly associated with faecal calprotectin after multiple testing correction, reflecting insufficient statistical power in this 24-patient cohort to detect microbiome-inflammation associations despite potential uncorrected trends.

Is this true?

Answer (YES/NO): NO